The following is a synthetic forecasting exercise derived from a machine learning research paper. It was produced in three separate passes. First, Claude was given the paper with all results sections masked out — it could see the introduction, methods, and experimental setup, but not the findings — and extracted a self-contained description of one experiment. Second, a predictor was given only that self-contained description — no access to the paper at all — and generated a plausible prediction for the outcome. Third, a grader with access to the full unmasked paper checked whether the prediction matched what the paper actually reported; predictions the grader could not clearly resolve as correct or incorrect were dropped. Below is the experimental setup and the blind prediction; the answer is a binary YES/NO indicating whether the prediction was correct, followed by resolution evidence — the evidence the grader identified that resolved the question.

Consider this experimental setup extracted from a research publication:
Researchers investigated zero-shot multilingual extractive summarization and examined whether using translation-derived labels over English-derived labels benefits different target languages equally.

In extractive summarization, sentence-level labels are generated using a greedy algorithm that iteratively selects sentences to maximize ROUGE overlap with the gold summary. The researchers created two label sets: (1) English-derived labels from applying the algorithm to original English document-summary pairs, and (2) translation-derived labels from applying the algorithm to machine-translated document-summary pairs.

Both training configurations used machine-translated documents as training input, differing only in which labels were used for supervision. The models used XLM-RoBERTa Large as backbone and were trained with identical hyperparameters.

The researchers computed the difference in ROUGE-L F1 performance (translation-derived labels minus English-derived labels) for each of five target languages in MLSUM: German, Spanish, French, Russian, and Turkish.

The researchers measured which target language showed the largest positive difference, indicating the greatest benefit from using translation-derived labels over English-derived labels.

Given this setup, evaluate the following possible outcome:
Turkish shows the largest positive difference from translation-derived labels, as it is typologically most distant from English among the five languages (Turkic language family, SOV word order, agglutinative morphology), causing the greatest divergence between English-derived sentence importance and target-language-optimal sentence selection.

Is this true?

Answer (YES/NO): NO